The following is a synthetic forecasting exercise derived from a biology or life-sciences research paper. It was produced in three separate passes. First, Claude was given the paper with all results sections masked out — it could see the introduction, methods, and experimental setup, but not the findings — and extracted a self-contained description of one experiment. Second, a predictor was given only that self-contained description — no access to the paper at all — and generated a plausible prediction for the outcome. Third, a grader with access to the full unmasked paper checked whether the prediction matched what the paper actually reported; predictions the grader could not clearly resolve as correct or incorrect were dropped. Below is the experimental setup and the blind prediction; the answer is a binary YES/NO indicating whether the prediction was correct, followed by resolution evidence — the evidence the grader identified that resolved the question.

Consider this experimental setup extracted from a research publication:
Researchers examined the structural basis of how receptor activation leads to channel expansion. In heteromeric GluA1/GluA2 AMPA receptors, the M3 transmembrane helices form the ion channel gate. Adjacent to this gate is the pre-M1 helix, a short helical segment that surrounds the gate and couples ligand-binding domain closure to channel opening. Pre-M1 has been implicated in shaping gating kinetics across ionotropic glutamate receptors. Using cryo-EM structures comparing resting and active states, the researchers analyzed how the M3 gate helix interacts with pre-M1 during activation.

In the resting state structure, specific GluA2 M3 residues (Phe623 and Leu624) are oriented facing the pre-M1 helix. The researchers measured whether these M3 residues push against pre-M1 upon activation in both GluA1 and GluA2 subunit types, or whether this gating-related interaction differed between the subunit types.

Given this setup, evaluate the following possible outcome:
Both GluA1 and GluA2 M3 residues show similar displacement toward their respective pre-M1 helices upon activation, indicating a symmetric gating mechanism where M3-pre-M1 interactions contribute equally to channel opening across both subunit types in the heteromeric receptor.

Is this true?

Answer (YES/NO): NO